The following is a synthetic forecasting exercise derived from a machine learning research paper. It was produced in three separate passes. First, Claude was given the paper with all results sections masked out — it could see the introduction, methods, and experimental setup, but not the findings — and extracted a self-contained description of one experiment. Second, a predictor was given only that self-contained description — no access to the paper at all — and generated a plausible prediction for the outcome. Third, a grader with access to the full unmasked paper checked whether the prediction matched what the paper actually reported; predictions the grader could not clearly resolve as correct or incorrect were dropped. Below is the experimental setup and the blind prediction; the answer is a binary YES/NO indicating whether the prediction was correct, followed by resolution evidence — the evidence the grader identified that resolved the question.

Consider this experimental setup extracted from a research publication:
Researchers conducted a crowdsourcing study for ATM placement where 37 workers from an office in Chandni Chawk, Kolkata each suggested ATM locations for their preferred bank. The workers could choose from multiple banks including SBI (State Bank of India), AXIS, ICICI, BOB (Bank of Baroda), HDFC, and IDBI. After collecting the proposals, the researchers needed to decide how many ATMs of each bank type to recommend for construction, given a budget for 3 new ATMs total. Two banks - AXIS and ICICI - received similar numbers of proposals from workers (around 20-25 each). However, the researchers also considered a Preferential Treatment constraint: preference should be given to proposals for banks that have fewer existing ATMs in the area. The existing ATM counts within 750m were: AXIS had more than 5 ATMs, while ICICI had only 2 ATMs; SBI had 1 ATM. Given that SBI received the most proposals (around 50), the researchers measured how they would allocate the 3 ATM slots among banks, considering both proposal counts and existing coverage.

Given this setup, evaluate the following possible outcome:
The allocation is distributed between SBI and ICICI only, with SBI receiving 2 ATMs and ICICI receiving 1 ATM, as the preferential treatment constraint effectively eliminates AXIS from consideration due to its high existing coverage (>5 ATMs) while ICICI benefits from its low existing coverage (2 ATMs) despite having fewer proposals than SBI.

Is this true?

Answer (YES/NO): YES